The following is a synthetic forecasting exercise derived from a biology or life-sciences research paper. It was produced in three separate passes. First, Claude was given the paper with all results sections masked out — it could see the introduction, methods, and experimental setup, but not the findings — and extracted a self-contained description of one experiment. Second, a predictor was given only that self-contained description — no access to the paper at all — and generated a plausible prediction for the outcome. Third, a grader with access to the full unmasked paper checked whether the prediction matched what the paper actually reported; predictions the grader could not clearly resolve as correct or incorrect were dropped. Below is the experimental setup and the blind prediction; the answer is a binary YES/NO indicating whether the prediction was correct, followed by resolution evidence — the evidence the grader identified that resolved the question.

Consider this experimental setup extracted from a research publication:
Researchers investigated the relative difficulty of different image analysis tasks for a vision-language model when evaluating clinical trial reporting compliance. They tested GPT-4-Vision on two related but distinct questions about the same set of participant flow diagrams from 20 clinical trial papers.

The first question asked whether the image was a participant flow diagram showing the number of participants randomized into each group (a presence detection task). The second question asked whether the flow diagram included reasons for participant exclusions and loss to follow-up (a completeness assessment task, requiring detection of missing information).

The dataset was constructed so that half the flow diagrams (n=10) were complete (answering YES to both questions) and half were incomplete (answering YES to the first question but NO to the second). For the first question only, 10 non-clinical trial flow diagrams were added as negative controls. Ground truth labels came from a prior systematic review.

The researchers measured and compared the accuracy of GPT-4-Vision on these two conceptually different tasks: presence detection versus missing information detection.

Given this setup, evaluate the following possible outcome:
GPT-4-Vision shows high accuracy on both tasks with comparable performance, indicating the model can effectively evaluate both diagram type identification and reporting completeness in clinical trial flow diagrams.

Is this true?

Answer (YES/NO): NO